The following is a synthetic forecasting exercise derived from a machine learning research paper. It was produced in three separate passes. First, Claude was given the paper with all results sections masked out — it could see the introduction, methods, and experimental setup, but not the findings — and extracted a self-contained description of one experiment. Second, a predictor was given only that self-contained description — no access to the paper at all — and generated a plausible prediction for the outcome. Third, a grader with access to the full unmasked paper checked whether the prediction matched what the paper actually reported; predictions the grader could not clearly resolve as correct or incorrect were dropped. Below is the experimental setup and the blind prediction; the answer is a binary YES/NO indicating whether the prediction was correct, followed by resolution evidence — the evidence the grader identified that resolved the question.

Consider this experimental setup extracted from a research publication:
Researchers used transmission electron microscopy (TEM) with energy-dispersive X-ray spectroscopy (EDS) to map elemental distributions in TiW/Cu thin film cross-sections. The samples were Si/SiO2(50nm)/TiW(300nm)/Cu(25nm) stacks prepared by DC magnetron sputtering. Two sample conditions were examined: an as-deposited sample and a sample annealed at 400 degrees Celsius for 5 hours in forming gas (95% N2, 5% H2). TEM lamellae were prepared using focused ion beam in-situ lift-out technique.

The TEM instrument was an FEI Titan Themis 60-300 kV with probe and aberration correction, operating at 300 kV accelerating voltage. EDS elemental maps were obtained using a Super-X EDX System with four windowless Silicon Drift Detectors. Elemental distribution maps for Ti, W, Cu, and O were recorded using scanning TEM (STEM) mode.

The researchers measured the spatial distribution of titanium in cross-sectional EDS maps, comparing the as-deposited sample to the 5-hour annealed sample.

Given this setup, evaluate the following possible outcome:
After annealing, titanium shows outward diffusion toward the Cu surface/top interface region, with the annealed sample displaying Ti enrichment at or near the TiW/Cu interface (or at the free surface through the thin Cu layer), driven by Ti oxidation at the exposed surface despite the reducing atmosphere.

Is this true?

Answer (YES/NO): NO